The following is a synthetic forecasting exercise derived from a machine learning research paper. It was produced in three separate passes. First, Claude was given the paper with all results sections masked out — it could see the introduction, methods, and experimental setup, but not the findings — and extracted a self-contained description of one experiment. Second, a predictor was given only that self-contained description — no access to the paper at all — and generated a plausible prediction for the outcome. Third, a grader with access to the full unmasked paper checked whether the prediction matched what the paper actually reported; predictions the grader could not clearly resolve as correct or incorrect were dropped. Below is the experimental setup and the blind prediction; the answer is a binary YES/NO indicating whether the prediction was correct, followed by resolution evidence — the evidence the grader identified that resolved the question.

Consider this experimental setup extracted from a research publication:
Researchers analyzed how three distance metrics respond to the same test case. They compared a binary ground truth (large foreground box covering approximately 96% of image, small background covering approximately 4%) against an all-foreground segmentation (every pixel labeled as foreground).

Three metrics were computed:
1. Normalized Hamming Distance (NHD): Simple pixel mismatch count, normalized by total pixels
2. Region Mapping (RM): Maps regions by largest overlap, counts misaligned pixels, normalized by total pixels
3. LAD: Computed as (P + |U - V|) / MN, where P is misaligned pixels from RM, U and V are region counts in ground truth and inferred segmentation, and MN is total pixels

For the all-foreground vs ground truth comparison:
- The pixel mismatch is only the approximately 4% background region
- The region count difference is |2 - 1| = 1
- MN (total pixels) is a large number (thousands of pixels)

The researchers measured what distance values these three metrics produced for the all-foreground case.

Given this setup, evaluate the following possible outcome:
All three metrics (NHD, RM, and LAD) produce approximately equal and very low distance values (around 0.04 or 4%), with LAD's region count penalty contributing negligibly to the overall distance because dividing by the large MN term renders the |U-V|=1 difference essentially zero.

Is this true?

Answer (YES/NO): YES